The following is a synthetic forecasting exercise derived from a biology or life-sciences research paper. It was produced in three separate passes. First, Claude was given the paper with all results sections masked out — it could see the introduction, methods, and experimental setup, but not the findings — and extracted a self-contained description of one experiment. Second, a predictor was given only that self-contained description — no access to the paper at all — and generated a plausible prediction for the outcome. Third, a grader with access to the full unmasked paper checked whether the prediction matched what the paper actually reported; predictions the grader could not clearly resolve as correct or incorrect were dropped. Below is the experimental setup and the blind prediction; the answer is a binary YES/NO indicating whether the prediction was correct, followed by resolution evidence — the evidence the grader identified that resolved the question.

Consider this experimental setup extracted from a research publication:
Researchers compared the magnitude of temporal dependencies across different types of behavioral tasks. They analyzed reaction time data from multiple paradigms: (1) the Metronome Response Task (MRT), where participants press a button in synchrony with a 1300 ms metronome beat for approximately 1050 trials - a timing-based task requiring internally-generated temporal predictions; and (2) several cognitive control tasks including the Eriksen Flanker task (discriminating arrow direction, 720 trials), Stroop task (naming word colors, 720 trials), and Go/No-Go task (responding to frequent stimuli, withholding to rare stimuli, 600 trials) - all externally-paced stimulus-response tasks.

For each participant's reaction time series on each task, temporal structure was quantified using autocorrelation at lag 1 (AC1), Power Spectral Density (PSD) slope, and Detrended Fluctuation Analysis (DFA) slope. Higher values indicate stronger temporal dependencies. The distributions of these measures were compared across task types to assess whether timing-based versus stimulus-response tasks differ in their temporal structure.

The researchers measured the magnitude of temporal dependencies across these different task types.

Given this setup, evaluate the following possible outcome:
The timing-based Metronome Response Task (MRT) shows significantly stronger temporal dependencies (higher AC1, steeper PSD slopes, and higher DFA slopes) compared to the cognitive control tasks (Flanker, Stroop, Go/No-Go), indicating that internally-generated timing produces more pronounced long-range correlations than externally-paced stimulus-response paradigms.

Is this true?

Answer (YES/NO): YES